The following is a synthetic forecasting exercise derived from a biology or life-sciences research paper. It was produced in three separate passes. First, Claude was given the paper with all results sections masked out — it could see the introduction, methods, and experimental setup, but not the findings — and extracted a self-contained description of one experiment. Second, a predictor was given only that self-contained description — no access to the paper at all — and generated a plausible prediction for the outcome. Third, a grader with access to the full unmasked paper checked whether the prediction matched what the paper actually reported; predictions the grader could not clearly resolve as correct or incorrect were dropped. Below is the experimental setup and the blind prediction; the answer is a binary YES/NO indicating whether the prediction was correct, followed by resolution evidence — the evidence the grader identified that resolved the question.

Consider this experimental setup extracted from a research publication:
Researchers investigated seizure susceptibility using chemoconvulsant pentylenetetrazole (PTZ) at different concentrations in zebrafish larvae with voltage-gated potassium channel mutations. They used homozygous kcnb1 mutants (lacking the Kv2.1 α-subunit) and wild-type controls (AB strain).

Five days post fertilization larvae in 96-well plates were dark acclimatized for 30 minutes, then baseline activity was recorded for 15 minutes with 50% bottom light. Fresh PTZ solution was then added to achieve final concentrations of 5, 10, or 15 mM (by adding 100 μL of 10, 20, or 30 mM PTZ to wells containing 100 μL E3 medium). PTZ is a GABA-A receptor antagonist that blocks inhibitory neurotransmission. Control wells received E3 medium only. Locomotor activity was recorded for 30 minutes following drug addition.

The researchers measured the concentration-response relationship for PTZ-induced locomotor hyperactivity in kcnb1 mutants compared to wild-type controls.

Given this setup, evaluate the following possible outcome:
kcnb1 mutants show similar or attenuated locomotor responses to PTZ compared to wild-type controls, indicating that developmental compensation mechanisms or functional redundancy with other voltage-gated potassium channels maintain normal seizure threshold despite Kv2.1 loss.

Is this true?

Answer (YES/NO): NO